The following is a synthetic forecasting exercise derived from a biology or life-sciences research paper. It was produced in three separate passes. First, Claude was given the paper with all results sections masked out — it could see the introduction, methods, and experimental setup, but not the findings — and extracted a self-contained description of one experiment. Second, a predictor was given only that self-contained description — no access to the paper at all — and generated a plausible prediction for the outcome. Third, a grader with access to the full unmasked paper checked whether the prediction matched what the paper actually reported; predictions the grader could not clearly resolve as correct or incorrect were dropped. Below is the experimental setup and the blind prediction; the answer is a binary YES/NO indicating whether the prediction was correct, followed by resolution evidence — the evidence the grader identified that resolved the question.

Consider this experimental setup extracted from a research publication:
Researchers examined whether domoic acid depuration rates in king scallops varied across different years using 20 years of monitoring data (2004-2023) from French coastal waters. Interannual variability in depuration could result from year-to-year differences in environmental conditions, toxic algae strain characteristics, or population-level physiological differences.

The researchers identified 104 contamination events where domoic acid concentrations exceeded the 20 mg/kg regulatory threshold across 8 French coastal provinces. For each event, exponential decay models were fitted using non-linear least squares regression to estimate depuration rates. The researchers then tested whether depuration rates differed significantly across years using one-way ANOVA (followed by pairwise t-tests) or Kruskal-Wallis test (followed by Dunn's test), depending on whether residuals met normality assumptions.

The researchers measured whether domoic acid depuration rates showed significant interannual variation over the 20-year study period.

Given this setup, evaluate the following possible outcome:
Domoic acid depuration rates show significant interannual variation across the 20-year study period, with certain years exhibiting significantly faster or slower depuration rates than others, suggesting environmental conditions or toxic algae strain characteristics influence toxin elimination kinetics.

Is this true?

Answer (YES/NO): NO